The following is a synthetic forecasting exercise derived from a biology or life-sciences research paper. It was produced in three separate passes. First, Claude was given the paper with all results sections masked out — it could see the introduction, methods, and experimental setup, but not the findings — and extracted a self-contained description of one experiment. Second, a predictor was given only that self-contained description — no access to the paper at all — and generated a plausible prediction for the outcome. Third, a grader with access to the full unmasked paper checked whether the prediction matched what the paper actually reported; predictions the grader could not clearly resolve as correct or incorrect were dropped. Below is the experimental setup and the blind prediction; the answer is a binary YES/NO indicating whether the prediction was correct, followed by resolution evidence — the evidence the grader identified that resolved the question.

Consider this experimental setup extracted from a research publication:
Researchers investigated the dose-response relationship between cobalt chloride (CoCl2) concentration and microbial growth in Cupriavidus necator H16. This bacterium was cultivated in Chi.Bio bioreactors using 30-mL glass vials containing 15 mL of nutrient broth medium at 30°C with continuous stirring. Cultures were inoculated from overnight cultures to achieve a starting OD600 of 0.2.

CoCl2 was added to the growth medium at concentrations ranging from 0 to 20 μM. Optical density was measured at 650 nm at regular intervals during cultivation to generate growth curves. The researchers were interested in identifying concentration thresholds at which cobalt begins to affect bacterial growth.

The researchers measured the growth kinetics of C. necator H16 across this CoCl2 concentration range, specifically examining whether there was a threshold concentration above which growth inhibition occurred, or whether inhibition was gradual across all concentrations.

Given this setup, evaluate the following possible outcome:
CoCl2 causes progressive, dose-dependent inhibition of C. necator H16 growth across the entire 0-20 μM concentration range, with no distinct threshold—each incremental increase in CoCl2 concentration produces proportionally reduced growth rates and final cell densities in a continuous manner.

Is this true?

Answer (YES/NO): NO